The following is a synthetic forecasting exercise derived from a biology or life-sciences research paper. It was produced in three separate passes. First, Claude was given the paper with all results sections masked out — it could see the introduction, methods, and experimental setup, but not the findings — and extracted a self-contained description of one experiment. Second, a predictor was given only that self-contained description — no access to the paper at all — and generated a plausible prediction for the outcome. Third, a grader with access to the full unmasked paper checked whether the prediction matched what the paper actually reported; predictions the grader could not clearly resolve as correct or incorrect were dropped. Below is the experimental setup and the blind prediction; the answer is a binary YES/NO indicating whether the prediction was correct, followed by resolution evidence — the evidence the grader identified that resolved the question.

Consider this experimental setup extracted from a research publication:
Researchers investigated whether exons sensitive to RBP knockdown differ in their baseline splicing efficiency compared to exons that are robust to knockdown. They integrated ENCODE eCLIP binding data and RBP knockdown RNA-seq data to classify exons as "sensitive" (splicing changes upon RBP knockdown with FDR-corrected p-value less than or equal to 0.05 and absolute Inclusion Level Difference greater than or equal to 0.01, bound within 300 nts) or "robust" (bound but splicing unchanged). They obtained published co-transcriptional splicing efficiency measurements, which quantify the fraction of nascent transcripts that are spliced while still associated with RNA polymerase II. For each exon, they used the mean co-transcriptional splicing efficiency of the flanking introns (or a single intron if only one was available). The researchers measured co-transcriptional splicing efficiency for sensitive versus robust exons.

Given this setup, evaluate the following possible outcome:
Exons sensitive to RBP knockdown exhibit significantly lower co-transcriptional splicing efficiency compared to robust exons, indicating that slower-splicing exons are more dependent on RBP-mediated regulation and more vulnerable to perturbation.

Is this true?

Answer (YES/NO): YES